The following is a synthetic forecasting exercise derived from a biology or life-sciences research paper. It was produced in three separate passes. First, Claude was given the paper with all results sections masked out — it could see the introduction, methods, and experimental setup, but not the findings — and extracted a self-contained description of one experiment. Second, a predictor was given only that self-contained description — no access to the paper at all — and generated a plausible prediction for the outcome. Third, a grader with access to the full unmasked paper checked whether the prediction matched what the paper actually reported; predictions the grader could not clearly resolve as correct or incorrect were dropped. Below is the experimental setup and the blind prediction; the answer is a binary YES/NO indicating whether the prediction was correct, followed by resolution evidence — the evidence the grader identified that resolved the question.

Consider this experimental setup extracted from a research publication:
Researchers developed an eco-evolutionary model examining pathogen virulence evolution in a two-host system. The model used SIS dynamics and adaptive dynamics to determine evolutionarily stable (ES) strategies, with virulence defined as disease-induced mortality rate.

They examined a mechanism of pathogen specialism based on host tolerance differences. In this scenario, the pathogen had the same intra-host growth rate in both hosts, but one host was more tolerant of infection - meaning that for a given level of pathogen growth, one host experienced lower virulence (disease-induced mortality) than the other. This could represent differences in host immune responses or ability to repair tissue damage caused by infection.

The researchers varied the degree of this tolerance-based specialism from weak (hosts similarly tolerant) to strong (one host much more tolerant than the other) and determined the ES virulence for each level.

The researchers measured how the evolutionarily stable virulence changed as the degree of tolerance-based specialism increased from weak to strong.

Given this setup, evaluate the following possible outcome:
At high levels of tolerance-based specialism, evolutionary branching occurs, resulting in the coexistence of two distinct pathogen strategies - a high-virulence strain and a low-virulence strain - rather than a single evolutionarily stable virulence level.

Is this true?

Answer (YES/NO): NO